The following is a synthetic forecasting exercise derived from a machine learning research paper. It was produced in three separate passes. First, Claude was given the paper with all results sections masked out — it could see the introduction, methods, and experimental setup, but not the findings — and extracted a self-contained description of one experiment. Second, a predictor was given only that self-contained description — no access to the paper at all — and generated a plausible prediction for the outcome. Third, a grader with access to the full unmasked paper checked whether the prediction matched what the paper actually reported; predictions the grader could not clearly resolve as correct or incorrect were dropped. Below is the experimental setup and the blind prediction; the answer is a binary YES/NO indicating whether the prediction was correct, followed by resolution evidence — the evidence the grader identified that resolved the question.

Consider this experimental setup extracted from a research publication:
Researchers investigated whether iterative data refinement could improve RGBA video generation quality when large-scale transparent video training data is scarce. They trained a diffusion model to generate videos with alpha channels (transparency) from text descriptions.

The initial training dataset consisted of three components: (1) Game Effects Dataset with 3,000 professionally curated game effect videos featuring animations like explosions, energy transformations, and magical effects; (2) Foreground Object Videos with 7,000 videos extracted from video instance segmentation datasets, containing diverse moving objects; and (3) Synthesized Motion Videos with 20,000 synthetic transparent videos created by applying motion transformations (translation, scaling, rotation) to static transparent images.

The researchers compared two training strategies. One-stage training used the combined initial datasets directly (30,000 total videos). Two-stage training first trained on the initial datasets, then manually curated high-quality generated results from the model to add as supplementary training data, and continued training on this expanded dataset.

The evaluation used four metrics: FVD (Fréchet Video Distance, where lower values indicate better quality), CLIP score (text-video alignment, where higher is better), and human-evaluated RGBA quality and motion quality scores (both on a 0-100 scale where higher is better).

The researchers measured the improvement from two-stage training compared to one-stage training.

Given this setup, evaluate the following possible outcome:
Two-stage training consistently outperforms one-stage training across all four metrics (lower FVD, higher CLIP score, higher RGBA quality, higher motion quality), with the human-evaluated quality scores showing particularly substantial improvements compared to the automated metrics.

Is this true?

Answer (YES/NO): YES